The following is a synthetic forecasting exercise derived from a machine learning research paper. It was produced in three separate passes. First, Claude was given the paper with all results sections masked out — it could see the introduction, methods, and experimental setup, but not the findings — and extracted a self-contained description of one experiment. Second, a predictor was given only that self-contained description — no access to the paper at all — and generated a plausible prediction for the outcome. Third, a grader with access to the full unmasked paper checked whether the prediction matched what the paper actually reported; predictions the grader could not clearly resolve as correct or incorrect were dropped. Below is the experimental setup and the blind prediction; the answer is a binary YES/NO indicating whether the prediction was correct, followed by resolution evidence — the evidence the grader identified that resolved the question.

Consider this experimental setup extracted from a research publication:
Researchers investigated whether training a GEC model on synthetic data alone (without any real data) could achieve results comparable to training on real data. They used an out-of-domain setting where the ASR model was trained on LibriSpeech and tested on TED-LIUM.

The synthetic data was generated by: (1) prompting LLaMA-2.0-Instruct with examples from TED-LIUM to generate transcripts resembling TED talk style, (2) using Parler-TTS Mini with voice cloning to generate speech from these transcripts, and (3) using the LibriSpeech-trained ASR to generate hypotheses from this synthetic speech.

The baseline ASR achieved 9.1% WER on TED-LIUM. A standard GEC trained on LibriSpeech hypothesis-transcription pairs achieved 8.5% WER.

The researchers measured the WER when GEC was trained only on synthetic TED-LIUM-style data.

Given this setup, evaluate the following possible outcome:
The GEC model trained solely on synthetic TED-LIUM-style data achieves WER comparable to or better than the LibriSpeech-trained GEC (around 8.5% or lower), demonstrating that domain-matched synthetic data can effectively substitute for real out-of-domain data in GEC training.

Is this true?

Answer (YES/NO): NO